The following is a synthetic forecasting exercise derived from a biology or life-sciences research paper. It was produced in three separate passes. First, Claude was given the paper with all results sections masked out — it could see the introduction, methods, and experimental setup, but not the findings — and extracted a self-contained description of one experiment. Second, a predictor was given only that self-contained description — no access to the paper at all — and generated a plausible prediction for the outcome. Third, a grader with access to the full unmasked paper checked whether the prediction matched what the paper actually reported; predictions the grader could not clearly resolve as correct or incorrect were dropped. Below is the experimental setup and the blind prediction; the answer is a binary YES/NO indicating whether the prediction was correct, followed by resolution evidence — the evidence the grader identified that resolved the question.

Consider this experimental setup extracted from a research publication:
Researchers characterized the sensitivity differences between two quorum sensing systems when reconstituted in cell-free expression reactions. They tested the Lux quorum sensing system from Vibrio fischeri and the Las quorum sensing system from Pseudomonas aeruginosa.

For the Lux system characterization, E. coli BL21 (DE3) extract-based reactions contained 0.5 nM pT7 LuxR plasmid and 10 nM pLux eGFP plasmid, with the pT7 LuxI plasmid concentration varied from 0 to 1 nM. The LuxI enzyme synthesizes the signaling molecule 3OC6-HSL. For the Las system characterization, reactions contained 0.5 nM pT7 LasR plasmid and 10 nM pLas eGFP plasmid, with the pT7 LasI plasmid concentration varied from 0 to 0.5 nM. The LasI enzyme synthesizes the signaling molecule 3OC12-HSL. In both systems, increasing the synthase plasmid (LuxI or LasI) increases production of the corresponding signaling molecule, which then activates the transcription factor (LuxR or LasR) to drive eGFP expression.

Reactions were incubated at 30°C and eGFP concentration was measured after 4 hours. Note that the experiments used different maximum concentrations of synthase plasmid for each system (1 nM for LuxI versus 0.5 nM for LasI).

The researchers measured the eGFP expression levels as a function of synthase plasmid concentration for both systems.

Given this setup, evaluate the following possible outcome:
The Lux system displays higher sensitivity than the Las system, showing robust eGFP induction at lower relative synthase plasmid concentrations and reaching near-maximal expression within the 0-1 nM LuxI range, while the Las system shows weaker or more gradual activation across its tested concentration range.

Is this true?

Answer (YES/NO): NO